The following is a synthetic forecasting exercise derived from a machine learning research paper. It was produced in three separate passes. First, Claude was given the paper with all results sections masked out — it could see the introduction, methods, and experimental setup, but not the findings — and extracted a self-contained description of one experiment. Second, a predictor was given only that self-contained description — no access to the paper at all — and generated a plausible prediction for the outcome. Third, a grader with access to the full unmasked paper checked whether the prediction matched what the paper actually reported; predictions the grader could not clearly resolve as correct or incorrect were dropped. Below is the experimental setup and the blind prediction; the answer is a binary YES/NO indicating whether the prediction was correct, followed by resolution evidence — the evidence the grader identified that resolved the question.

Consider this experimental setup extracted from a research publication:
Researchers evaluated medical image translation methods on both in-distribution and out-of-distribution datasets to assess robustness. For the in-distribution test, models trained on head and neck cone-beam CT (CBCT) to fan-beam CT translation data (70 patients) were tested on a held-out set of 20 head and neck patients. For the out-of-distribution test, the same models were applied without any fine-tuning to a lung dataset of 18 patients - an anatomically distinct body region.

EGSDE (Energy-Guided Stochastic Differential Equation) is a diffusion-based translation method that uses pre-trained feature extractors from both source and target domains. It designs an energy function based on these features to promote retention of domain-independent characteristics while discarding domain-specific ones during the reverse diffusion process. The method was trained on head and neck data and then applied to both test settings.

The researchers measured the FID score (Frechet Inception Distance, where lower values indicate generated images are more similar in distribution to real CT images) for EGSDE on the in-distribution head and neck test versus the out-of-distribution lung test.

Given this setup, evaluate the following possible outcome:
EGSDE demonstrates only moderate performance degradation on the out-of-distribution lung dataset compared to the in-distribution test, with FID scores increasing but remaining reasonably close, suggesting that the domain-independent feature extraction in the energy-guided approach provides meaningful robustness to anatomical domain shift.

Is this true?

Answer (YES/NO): NO